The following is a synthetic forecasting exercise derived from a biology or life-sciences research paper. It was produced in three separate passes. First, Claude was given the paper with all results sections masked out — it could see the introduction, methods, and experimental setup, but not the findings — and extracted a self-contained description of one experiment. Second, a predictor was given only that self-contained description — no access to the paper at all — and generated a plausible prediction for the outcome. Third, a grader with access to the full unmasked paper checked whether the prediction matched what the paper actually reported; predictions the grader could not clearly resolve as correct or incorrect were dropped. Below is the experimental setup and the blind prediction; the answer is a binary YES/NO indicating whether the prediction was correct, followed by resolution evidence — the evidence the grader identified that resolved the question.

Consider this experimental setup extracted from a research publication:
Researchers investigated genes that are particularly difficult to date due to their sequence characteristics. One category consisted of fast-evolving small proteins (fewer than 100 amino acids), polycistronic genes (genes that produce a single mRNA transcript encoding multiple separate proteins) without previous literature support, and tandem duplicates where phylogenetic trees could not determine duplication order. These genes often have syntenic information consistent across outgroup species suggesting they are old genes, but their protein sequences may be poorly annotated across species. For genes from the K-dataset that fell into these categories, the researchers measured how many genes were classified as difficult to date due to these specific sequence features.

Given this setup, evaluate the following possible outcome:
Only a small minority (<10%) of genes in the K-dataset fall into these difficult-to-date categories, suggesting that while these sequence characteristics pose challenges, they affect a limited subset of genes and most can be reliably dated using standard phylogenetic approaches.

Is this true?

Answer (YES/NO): YES